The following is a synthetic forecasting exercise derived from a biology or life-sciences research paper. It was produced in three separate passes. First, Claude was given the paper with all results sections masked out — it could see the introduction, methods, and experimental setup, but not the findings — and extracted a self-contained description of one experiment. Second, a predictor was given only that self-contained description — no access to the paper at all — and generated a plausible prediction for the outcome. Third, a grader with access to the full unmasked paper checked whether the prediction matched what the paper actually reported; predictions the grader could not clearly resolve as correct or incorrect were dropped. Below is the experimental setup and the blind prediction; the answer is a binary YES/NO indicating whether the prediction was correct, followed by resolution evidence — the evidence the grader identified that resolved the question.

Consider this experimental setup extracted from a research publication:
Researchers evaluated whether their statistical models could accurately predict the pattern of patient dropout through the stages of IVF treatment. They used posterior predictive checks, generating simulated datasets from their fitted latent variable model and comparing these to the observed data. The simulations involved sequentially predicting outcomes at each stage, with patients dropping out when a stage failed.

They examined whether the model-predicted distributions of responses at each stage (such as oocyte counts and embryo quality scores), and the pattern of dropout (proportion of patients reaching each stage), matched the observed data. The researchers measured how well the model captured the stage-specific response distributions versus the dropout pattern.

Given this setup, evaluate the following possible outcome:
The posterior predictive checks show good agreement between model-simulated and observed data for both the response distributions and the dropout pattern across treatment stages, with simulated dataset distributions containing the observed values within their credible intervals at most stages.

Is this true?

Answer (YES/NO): NO